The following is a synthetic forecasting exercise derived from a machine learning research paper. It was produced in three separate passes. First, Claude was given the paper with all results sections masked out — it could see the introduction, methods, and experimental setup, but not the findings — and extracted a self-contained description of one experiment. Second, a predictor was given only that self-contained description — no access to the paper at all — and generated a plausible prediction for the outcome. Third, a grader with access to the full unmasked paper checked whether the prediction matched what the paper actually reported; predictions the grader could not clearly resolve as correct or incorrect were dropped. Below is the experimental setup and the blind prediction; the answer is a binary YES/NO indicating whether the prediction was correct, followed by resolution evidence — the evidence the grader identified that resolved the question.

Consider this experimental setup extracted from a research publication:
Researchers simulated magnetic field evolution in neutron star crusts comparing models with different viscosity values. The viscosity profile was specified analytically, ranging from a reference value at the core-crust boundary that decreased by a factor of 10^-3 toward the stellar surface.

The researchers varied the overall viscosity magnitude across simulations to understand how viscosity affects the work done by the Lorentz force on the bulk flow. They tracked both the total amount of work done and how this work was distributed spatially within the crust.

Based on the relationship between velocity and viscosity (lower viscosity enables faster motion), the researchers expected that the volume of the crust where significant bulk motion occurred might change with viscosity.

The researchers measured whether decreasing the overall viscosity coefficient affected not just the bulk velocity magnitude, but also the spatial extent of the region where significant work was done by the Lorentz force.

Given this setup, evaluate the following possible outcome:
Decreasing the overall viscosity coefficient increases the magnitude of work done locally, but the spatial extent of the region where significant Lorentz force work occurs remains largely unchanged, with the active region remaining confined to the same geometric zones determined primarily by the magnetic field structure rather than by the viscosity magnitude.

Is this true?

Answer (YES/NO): NO